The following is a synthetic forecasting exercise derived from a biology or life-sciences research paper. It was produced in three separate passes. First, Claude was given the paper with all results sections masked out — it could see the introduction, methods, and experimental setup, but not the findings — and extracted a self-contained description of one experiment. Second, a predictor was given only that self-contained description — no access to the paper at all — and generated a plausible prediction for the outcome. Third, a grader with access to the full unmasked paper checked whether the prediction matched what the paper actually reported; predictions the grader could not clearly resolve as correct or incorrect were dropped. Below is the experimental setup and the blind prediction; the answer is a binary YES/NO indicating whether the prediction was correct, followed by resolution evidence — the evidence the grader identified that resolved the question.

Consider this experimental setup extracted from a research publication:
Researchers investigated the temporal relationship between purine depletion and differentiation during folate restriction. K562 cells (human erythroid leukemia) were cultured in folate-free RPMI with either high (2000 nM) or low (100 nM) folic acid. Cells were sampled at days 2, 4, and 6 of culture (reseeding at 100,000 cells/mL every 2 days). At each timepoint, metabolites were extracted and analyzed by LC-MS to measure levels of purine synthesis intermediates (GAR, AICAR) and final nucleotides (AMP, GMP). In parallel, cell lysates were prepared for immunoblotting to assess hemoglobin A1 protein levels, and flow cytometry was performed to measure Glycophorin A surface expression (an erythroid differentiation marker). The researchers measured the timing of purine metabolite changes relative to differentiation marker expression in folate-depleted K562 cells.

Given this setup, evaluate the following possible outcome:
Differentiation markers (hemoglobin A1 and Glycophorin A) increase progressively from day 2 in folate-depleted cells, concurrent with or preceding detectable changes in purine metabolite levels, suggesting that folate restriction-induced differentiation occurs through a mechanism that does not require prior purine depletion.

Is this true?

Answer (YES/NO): NO